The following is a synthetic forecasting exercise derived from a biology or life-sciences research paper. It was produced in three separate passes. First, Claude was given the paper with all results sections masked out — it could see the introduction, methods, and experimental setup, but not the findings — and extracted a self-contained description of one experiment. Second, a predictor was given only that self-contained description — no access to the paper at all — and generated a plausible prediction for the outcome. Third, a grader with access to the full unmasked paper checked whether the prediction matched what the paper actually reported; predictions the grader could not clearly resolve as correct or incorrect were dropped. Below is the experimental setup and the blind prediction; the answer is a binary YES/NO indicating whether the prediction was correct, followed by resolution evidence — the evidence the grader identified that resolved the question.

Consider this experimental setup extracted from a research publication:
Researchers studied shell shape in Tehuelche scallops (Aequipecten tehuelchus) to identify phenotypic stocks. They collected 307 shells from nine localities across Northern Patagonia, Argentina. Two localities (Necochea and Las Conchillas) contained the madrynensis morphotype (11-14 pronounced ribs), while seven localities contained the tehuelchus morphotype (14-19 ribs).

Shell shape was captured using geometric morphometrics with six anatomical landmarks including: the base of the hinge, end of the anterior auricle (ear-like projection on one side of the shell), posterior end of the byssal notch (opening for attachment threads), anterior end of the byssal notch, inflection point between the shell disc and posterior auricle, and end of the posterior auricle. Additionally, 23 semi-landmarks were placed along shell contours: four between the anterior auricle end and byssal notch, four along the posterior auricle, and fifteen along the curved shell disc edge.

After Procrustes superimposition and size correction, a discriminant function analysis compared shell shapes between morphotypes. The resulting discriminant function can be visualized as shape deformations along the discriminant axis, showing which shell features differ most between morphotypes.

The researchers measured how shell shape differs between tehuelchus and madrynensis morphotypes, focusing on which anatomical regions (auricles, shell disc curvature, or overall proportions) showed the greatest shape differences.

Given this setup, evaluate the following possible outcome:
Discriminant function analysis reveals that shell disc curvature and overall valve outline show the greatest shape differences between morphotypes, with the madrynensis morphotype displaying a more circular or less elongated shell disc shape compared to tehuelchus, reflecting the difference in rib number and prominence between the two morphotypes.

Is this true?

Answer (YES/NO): NO